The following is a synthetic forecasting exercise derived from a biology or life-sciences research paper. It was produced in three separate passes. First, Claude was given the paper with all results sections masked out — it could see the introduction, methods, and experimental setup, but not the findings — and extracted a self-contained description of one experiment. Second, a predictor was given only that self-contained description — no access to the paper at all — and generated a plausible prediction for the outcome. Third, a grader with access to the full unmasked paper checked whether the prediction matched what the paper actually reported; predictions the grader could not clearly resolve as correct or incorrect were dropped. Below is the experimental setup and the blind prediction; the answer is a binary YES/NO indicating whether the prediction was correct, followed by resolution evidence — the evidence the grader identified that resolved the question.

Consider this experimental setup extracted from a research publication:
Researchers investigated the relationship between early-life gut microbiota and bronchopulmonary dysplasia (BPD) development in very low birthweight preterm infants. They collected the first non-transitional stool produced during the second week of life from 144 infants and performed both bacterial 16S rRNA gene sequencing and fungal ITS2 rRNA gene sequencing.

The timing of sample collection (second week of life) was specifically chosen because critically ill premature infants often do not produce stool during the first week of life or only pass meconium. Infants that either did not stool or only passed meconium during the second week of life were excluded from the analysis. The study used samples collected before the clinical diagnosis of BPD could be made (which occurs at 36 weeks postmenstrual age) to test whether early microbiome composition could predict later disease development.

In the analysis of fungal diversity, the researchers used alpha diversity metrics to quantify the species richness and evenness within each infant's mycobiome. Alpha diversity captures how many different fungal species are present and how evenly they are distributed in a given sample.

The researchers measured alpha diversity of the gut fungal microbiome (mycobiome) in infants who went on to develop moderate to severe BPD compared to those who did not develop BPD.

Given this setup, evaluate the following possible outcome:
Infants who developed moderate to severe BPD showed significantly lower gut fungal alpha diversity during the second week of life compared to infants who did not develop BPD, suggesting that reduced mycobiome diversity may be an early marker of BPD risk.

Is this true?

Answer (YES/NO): NO